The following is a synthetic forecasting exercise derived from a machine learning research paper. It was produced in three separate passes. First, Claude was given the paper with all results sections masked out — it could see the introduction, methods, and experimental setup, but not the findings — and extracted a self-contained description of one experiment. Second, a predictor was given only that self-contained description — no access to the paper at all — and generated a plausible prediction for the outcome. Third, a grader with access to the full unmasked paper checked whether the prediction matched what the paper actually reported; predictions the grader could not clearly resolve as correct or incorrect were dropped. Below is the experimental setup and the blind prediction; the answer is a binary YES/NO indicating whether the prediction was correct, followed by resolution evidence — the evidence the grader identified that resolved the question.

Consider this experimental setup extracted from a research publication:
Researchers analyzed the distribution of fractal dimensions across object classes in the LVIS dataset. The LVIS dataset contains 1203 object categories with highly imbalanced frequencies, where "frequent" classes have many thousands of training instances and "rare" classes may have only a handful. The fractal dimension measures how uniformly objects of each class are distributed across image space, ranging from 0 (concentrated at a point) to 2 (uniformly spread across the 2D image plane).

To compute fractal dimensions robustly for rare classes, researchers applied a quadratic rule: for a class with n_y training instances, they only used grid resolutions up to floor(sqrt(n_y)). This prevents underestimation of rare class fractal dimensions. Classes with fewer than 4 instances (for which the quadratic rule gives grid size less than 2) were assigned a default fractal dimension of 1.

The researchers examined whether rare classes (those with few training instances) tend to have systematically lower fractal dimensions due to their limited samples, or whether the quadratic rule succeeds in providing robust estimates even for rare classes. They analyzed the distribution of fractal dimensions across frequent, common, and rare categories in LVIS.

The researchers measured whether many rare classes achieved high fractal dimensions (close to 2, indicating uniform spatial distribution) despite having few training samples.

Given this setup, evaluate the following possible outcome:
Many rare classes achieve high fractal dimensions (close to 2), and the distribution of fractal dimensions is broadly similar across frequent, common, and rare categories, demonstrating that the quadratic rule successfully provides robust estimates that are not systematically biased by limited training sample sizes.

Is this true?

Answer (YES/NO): YES